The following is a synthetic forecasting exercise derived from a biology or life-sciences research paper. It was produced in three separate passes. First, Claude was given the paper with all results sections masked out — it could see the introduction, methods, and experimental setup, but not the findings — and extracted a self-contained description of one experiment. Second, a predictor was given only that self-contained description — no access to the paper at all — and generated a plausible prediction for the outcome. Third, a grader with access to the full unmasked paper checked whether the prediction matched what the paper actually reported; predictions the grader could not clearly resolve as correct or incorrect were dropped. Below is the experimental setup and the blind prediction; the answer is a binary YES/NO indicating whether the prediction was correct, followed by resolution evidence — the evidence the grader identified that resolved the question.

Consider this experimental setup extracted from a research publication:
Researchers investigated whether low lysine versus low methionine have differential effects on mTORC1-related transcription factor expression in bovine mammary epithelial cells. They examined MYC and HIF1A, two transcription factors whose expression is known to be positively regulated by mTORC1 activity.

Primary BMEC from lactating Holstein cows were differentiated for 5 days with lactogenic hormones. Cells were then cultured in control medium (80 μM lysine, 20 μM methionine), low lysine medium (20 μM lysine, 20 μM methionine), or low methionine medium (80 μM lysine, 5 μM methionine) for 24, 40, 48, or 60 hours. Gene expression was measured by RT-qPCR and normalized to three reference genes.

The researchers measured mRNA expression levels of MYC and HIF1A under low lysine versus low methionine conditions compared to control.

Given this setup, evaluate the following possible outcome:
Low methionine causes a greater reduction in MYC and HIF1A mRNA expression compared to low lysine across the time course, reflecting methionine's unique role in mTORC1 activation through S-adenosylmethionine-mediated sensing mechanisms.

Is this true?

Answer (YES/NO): NO